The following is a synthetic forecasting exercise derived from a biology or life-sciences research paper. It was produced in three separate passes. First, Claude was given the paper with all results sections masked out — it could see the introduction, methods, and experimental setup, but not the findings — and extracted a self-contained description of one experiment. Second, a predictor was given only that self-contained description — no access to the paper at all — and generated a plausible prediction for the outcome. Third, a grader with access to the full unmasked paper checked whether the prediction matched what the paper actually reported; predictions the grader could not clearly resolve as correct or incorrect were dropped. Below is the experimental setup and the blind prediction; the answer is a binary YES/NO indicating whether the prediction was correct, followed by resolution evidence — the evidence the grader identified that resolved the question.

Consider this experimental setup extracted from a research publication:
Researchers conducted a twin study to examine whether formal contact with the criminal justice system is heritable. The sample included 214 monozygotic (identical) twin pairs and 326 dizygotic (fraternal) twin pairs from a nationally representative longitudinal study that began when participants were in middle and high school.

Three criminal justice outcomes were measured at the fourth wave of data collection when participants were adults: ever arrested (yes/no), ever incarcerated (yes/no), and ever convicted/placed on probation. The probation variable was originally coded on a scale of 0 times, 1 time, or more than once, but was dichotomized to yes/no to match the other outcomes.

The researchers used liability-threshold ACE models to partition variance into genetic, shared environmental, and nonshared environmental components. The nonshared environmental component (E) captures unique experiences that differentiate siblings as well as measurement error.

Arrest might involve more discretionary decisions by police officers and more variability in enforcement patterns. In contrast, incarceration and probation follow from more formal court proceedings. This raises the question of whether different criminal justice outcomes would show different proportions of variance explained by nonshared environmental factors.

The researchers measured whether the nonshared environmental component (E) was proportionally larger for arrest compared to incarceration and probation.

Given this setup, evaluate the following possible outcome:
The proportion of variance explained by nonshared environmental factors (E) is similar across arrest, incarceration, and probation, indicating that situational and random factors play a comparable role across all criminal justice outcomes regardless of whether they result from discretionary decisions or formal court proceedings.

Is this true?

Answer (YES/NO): NO